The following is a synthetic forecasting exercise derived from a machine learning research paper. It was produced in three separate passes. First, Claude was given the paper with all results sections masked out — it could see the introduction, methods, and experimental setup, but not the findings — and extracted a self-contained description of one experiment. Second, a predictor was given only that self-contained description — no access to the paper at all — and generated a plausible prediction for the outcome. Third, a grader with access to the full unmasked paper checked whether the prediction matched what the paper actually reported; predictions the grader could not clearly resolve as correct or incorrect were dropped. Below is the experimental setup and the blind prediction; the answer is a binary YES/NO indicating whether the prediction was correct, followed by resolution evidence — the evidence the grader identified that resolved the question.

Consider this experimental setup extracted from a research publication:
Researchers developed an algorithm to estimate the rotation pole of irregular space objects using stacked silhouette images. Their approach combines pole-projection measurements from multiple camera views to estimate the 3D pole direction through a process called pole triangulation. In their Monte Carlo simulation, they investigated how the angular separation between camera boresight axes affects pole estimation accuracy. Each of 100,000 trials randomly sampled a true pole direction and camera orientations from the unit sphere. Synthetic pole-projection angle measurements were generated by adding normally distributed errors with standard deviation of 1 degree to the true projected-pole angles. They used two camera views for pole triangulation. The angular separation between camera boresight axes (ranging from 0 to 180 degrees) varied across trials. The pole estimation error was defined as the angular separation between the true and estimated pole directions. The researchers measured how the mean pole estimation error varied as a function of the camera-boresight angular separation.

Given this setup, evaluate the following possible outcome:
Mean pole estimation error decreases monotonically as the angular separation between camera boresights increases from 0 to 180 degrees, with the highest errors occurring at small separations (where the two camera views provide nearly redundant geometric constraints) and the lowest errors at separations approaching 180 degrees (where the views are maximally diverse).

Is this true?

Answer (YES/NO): NO